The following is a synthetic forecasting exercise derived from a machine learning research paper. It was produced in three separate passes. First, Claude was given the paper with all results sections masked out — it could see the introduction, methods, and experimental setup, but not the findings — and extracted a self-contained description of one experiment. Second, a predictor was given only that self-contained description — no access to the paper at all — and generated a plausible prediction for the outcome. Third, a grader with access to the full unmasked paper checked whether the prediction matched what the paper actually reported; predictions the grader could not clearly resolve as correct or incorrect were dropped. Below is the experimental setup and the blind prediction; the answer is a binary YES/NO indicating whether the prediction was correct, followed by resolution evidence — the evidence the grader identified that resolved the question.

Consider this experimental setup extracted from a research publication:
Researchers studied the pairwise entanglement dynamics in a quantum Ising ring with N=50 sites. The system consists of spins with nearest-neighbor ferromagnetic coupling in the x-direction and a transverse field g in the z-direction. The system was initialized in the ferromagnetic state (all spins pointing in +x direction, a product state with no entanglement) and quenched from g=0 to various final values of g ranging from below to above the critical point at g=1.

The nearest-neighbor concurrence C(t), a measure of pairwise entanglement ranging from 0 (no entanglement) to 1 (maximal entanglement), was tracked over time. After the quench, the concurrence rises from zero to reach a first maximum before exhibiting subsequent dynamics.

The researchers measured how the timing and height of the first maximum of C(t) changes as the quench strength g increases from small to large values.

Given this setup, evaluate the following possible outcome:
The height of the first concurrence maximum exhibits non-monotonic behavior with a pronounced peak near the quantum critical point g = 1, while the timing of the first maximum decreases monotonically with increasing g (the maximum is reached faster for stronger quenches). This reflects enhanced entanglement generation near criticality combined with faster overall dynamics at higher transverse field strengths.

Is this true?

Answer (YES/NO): NO